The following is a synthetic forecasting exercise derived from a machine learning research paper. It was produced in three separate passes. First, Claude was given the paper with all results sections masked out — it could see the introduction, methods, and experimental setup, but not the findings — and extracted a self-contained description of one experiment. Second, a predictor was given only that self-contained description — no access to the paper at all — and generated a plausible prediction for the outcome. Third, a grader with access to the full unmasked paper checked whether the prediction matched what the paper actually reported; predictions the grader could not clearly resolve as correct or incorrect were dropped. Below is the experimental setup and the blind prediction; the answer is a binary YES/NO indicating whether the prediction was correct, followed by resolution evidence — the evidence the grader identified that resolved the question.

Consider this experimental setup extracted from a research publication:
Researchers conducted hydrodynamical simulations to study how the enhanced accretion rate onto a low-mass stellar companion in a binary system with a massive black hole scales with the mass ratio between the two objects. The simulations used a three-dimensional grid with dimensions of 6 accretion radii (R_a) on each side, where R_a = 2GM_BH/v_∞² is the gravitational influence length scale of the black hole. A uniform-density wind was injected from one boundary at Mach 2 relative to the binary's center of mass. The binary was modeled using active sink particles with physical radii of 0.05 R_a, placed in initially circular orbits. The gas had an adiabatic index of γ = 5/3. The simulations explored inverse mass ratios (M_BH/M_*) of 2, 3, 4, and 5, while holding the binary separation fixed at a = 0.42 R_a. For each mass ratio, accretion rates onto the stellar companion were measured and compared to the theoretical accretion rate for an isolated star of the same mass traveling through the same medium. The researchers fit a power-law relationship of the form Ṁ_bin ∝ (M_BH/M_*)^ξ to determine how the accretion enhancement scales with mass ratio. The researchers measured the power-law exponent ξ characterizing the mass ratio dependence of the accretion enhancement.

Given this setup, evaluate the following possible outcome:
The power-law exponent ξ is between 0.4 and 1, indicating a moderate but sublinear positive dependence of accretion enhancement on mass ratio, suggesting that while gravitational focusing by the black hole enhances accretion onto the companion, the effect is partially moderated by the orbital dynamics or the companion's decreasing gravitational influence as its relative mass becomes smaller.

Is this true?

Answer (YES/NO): NO